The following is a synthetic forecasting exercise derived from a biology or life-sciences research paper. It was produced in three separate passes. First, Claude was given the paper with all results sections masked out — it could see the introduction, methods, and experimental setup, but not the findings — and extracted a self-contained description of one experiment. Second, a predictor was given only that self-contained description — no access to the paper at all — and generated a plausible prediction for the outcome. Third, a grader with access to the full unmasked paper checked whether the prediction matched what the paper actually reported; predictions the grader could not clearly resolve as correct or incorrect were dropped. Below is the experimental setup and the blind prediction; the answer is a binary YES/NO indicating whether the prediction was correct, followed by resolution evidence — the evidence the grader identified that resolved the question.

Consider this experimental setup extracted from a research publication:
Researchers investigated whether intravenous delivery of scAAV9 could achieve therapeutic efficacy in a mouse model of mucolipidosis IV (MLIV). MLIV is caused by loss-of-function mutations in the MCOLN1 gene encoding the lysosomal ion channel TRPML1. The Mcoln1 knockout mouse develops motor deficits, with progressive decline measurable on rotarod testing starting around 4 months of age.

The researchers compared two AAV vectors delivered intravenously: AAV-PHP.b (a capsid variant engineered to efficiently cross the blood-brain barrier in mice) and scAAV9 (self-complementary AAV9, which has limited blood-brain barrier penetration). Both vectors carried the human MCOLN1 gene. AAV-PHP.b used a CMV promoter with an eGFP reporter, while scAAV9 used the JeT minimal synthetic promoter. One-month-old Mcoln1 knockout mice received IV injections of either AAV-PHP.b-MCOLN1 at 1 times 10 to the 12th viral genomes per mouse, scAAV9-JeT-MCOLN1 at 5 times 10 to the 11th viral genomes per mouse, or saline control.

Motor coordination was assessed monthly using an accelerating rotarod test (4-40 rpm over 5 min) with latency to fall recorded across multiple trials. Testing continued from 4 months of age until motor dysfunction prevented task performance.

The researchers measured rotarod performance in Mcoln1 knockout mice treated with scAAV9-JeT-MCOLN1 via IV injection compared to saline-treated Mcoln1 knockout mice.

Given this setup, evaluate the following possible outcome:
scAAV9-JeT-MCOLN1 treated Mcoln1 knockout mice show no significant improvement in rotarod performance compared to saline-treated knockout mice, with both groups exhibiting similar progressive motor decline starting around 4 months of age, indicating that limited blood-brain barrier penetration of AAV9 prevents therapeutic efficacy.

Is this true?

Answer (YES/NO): YES